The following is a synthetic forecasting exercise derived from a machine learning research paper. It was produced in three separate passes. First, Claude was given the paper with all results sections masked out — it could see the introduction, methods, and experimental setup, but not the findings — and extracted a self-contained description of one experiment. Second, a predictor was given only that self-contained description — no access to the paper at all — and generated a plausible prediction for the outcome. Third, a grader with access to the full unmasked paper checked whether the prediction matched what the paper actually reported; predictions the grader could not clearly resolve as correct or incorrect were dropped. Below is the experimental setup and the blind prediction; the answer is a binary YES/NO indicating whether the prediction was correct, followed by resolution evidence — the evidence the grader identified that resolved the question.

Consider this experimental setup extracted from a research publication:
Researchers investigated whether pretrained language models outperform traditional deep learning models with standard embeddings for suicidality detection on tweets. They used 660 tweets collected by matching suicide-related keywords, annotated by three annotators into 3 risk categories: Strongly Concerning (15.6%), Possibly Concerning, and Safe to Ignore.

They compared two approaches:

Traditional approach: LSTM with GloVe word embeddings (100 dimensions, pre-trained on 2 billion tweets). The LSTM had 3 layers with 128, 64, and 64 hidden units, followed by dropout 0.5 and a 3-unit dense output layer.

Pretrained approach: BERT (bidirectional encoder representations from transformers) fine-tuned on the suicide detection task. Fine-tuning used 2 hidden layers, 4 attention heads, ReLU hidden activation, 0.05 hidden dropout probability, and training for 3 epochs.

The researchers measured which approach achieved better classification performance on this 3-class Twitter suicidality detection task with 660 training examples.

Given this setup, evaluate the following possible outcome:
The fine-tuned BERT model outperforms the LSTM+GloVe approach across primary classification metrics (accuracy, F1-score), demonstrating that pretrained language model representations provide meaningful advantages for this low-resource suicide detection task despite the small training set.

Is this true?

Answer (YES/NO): YES